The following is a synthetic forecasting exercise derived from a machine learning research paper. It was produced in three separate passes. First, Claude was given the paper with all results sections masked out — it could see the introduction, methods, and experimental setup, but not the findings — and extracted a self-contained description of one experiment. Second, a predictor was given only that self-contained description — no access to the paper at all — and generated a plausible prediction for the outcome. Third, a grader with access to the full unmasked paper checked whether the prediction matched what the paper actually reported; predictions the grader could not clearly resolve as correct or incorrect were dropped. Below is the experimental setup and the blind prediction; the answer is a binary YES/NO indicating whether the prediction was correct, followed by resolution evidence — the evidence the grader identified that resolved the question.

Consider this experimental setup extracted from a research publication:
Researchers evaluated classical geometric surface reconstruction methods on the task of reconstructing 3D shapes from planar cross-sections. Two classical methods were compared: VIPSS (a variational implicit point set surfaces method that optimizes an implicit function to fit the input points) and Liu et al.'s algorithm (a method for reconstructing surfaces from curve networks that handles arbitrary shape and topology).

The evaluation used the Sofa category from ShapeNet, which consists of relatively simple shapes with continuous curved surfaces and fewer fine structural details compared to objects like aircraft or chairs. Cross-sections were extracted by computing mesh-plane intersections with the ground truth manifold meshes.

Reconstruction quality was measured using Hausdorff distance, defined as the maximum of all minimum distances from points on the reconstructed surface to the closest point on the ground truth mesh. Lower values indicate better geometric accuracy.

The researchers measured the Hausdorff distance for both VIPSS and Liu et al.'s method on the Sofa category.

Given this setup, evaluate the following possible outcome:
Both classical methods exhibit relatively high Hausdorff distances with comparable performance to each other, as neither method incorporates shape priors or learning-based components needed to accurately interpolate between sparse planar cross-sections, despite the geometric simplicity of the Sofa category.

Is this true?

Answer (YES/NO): NO